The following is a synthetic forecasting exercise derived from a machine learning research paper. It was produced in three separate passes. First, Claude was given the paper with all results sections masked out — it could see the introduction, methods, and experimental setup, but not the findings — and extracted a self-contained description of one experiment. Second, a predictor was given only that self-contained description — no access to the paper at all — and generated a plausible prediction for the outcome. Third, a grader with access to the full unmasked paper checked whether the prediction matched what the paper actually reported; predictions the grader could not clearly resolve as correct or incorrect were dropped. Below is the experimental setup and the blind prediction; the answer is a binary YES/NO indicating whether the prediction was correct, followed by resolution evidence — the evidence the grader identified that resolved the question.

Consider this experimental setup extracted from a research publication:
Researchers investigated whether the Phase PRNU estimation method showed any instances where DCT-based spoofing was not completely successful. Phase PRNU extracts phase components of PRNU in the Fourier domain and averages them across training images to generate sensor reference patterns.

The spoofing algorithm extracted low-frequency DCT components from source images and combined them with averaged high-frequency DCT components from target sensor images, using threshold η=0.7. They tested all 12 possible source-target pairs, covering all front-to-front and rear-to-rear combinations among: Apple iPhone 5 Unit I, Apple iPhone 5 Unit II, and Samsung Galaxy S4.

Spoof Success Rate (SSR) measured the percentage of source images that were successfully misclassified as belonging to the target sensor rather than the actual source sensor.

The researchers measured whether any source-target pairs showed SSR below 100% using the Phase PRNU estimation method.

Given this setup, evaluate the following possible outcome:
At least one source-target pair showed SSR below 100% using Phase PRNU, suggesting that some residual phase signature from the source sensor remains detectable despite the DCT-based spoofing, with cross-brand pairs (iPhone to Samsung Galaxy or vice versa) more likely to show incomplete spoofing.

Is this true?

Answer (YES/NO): NO